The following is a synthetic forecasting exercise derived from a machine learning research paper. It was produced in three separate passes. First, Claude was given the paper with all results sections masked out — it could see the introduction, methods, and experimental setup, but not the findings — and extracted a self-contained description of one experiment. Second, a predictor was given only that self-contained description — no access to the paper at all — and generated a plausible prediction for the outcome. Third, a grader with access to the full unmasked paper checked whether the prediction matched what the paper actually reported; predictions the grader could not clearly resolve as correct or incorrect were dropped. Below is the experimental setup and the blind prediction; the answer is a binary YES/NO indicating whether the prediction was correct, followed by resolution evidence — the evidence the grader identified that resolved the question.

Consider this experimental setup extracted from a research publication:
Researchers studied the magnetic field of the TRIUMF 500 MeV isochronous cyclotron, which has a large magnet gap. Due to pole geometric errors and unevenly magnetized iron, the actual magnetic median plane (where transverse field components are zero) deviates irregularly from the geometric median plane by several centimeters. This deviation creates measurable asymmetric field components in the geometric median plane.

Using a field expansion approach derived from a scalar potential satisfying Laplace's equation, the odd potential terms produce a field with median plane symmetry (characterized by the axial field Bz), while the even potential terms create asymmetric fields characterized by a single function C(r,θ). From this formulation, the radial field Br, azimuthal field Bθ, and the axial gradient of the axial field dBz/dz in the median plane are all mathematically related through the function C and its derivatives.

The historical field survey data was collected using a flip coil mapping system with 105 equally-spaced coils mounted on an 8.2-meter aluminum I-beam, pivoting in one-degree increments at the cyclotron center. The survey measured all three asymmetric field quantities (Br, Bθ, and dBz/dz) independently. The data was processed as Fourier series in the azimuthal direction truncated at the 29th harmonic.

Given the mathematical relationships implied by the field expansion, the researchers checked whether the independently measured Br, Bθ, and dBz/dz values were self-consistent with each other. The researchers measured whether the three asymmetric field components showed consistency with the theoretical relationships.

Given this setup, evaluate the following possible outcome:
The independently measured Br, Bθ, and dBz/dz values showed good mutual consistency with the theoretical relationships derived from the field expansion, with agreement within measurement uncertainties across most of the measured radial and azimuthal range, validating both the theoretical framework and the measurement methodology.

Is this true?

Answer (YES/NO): NO